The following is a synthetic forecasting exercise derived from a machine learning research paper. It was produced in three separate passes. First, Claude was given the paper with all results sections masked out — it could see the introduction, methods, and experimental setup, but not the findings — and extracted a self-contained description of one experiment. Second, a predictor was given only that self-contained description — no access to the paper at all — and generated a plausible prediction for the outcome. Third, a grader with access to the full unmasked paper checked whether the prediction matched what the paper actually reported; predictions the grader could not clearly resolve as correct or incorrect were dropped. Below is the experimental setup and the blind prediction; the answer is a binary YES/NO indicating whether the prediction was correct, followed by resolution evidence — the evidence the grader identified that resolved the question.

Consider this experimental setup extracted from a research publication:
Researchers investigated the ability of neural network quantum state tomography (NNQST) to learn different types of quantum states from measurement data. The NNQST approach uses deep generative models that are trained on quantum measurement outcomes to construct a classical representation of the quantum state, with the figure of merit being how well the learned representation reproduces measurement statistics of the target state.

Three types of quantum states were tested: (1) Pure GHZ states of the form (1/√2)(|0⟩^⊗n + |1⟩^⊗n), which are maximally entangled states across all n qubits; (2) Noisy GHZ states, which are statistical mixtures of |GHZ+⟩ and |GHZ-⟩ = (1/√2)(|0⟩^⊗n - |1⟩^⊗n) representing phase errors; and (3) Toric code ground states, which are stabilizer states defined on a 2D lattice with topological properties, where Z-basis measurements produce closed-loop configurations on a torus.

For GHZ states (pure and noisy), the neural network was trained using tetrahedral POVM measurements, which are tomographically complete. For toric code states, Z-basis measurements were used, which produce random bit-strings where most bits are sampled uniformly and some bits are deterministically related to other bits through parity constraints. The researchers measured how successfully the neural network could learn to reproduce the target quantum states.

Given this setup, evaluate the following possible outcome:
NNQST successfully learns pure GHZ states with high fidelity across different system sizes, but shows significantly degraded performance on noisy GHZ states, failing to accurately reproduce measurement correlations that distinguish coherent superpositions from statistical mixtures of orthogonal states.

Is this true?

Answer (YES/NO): YES